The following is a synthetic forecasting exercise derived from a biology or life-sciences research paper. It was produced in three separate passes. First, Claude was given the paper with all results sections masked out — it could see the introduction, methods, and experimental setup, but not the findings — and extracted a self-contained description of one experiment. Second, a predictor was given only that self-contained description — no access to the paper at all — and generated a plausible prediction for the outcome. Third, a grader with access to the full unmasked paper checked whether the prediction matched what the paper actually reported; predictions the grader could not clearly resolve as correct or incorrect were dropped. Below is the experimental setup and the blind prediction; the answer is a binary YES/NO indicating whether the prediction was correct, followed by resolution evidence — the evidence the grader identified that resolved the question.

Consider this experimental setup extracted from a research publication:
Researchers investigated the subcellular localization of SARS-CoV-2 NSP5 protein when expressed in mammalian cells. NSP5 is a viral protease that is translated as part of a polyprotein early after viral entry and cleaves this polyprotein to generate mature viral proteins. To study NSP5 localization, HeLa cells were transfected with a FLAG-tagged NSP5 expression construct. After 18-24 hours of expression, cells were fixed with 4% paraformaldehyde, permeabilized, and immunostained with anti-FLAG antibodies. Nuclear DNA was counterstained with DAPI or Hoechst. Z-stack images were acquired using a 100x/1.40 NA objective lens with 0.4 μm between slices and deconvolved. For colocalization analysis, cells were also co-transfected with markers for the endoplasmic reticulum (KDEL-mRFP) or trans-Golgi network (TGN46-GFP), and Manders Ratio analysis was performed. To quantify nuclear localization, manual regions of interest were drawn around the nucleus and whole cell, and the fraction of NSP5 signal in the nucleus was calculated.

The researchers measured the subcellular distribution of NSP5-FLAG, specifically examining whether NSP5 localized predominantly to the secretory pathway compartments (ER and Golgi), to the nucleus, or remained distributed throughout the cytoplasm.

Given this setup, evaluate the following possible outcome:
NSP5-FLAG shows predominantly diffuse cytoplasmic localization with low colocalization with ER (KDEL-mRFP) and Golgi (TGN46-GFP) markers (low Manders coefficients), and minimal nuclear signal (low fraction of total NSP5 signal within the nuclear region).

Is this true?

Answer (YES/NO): NO